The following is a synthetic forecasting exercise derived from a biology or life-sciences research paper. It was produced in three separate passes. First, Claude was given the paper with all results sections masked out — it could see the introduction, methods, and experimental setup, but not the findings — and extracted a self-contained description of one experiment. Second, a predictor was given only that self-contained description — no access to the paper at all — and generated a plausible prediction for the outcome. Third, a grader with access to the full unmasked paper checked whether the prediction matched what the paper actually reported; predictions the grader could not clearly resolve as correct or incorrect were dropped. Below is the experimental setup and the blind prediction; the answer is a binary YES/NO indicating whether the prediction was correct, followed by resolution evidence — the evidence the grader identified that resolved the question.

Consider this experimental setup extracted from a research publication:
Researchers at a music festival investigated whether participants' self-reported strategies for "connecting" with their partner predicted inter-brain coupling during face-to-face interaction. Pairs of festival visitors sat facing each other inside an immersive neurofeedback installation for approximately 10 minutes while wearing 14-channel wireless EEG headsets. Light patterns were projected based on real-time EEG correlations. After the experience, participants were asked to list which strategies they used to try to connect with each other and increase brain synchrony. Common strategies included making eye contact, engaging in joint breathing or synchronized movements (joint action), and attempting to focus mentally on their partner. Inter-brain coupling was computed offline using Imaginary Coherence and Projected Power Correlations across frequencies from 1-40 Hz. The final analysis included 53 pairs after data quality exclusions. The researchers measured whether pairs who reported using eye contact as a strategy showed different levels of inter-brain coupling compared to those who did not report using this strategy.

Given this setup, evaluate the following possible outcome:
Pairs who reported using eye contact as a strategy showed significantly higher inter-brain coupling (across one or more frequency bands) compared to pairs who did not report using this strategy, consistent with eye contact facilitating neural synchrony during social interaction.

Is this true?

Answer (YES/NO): YES